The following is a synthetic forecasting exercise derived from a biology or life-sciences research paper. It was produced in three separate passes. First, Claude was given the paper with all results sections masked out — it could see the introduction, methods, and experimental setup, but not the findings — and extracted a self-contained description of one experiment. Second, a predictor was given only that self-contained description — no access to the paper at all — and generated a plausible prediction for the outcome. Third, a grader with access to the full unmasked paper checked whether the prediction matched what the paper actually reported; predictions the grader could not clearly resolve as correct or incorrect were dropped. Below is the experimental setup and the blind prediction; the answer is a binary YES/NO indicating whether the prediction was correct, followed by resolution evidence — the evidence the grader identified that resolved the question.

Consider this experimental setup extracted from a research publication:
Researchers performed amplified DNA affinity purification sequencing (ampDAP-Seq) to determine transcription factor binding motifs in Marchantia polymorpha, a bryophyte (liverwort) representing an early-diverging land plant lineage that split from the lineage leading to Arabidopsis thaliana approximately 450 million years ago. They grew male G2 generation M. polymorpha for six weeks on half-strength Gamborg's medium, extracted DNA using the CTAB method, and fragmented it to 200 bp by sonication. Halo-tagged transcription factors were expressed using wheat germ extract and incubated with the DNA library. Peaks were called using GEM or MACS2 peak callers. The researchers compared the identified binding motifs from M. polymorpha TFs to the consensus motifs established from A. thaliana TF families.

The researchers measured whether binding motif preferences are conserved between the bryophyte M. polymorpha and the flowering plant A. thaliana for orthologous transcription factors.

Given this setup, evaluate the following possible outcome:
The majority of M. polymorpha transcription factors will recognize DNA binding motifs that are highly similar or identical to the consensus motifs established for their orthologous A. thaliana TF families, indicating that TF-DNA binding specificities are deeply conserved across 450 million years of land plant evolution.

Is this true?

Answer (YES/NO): YES